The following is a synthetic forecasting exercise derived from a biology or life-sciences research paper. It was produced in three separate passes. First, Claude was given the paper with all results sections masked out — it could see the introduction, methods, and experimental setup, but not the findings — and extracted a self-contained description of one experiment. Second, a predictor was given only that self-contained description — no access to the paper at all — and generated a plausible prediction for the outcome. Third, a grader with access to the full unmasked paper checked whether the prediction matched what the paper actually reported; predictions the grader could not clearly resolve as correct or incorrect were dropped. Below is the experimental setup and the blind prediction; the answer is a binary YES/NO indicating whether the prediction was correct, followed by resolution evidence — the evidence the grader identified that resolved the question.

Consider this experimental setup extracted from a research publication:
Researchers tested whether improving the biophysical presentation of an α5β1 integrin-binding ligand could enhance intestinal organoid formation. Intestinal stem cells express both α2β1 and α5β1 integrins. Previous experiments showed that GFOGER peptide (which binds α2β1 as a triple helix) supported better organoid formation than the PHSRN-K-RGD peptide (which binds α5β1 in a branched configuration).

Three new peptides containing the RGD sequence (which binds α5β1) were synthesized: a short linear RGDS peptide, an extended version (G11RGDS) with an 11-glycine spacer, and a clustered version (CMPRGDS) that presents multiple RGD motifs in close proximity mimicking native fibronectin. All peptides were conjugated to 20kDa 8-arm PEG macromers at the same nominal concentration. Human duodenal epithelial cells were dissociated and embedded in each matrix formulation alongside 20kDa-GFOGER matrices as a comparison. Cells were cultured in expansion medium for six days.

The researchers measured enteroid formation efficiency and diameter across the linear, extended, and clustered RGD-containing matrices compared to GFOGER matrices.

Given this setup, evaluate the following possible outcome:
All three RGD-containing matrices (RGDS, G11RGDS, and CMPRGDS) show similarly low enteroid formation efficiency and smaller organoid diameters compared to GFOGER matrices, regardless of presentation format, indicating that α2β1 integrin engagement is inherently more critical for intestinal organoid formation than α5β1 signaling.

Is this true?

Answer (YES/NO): NO